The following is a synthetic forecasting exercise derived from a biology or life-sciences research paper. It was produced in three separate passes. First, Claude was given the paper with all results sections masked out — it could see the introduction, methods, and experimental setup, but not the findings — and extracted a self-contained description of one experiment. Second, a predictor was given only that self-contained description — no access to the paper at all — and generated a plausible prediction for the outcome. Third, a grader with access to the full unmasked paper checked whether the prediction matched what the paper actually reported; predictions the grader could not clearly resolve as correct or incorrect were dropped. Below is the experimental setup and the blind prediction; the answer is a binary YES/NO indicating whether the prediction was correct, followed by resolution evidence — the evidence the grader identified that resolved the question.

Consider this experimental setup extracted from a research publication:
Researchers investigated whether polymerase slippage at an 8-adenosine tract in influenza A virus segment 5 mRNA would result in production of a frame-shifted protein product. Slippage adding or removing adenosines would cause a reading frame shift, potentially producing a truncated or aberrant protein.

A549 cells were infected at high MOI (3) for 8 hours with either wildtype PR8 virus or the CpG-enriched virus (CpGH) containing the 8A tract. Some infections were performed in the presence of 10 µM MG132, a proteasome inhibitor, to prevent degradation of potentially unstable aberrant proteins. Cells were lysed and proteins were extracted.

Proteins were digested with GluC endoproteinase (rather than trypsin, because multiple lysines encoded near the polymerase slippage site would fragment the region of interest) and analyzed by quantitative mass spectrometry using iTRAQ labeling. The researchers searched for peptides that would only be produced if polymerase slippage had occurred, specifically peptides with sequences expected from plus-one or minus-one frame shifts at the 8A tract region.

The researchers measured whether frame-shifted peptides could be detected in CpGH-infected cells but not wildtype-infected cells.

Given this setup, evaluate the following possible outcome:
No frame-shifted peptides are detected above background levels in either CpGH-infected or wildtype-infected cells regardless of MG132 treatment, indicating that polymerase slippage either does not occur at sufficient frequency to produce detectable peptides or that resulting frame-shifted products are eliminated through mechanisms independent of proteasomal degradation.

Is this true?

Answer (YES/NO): NO